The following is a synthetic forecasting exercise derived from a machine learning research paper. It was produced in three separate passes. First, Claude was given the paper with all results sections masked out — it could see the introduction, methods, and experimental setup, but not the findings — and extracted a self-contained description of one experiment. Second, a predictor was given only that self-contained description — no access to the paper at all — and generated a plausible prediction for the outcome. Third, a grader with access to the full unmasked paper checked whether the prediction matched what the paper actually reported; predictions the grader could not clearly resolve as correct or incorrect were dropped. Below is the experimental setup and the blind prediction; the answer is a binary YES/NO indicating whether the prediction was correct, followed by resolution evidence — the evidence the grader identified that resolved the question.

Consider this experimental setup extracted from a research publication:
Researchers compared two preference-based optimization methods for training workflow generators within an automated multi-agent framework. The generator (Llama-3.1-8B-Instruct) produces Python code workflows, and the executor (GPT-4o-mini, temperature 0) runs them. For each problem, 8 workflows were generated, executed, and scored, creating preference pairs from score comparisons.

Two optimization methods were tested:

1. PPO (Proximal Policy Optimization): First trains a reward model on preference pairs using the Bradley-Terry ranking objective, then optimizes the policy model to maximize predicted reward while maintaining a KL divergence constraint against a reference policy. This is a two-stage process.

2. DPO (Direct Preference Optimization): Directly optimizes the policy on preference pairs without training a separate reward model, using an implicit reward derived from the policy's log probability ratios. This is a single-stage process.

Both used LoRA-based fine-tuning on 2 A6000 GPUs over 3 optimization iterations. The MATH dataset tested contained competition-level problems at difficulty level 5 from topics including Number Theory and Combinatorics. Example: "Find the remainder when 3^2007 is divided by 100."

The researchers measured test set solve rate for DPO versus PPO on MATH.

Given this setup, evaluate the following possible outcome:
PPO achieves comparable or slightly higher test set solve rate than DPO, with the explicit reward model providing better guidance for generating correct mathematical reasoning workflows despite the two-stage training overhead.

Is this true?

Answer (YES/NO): NO